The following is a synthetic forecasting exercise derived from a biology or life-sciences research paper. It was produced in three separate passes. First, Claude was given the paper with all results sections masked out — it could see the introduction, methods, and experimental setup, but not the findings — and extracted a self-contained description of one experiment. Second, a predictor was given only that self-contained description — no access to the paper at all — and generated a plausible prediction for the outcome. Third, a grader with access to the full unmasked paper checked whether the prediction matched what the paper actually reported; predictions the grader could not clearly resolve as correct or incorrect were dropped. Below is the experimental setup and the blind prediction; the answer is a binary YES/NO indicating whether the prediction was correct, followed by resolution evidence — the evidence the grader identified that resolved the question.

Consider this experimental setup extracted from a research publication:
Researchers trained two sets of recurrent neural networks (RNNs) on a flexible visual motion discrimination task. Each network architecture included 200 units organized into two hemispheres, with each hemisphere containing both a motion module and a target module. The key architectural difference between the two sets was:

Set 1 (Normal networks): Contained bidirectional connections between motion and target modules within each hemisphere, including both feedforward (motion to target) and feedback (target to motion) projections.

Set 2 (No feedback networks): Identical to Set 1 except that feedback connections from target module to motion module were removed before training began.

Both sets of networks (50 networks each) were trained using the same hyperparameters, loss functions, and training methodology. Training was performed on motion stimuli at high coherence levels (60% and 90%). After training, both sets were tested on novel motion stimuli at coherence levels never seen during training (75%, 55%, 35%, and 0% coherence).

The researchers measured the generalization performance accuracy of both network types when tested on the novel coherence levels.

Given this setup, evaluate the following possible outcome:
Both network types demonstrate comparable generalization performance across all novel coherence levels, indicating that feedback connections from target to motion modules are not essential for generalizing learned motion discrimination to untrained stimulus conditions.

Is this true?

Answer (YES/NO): NO